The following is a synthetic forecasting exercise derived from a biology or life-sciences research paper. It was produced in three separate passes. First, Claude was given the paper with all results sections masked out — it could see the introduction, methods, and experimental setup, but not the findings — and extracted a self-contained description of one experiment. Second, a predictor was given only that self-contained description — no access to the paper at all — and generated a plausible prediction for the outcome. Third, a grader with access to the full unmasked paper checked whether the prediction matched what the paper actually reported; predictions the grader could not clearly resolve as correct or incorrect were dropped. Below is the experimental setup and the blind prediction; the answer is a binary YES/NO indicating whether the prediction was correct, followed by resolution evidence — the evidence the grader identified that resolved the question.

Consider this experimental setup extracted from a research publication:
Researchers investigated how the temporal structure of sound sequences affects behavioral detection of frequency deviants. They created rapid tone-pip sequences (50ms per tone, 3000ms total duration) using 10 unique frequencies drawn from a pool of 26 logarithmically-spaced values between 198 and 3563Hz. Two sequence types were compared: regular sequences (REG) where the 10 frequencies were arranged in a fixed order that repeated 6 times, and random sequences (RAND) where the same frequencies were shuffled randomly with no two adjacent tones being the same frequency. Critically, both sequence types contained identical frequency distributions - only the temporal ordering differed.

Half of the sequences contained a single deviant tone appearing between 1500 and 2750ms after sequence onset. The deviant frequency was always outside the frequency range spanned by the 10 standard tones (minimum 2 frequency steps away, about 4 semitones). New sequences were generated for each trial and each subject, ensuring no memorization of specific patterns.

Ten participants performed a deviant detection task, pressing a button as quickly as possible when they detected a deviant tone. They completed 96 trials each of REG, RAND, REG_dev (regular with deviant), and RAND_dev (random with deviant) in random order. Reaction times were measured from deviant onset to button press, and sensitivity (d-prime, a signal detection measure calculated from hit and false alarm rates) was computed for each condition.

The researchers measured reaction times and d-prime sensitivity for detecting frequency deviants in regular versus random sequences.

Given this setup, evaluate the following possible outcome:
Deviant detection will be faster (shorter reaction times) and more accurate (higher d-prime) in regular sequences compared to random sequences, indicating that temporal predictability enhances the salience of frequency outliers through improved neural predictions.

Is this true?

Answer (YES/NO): YES